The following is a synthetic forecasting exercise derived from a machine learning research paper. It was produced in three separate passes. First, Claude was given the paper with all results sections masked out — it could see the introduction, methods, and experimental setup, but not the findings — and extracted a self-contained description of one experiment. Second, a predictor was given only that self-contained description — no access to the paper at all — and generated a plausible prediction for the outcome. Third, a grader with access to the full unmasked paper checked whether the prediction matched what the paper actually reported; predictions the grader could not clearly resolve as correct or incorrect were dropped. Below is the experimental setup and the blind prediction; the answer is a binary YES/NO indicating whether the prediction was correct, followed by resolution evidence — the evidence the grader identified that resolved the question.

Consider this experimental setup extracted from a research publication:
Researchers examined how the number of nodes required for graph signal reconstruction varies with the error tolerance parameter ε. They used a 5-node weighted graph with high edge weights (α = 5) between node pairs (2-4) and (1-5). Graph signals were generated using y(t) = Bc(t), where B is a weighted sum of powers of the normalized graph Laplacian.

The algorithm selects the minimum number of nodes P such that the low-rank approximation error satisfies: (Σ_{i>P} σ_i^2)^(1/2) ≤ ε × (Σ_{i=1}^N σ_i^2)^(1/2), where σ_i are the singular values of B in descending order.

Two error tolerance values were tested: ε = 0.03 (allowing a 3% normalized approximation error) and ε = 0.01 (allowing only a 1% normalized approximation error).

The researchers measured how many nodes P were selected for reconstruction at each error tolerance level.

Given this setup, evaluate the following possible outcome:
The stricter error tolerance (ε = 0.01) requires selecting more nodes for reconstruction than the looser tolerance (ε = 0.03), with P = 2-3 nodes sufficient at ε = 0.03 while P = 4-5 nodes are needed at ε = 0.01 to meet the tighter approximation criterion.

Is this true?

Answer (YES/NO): NO